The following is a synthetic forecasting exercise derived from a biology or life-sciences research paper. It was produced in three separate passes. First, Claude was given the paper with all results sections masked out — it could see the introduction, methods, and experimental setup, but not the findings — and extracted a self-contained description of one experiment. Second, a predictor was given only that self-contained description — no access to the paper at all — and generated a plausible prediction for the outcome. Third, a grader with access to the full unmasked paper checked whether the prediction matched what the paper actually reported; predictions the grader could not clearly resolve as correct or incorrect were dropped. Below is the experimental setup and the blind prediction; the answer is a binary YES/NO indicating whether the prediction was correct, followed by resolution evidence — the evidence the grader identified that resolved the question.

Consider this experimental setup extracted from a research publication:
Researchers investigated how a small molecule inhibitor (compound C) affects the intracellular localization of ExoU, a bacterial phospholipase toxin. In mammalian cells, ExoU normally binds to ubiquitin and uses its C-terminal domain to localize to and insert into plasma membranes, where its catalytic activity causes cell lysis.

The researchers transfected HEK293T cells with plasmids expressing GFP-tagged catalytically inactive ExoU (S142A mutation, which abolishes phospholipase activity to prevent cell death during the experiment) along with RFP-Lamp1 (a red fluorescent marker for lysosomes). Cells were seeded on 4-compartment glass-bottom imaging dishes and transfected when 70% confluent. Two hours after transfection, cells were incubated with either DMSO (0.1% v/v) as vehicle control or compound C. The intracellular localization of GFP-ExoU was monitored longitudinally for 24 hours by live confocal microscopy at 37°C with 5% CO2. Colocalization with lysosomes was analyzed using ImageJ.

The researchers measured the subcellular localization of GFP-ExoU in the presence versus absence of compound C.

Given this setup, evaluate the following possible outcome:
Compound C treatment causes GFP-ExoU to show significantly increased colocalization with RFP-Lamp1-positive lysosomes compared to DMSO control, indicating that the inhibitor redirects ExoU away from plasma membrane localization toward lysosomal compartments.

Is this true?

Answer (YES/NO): YES